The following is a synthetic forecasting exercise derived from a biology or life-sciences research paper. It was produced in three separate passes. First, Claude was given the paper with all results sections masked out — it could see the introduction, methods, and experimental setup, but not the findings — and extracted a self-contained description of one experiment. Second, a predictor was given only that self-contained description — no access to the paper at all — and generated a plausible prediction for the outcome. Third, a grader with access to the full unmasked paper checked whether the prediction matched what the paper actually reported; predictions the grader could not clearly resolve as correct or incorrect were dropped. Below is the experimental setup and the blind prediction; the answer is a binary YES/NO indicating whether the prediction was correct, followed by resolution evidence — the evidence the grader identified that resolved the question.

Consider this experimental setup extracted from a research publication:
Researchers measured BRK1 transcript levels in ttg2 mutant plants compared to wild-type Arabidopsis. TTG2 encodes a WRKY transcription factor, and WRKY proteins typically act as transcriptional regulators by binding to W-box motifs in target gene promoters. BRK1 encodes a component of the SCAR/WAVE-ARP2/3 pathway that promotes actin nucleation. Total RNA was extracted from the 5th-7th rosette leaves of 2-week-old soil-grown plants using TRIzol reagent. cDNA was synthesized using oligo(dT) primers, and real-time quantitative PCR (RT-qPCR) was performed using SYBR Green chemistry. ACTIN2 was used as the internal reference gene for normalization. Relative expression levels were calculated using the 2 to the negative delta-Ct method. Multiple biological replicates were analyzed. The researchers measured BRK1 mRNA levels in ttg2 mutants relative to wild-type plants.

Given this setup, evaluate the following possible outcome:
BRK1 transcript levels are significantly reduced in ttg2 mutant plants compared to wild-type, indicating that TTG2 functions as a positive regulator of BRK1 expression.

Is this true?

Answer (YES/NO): YES